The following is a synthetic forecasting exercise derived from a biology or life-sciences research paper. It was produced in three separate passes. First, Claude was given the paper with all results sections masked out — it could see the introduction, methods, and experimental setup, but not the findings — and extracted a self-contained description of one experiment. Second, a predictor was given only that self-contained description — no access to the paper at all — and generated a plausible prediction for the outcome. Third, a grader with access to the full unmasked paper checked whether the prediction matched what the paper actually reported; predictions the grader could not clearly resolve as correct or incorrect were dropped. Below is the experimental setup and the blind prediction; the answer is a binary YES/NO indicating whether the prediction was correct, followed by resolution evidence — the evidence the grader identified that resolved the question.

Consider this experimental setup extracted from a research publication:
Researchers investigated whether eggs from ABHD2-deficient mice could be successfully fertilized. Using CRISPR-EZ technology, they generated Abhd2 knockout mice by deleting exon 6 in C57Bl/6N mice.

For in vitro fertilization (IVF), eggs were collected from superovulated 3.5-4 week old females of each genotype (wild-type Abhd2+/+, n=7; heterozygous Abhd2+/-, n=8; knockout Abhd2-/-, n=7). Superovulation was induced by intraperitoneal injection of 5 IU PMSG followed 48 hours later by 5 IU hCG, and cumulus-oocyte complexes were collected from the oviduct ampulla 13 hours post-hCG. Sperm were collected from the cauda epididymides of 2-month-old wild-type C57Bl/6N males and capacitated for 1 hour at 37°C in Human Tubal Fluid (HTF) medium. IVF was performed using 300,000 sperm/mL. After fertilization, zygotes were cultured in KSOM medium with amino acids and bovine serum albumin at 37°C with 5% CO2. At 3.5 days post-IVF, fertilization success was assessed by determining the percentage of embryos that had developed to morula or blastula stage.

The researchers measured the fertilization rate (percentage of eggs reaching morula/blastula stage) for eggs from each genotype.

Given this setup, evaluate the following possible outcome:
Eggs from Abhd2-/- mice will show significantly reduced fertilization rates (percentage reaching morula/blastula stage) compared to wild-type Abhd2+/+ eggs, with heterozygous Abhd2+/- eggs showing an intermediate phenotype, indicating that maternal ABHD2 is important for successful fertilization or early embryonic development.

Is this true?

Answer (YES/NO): NO